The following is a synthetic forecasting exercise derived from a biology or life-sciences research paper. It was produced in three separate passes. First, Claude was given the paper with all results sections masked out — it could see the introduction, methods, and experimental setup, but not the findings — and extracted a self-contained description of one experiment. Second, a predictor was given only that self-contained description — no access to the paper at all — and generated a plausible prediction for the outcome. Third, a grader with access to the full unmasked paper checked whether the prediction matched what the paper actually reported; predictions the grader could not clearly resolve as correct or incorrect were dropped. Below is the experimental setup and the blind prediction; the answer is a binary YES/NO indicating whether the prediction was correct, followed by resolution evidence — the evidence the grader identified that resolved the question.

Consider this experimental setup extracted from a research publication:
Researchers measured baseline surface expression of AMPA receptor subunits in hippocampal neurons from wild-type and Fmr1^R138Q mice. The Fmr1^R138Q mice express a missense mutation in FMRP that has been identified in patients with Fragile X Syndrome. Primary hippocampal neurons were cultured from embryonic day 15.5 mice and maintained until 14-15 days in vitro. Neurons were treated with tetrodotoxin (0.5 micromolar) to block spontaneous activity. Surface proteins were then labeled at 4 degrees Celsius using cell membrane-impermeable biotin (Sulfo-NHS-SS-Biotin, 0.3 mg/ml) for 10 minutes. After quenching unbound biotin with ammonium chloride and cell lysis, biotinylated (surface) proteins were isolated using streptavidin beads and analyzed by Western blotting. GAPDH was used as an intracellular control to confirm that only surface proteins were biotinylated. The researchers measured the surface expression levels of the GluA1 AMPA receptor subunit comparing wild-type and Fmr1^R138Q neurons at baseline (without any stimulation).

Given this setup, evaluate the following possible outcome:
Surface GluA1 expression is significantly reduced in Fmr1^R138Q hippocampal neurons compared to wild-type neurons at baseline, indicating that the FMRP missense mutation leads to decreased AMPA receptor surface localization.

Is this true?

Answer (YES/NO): NO